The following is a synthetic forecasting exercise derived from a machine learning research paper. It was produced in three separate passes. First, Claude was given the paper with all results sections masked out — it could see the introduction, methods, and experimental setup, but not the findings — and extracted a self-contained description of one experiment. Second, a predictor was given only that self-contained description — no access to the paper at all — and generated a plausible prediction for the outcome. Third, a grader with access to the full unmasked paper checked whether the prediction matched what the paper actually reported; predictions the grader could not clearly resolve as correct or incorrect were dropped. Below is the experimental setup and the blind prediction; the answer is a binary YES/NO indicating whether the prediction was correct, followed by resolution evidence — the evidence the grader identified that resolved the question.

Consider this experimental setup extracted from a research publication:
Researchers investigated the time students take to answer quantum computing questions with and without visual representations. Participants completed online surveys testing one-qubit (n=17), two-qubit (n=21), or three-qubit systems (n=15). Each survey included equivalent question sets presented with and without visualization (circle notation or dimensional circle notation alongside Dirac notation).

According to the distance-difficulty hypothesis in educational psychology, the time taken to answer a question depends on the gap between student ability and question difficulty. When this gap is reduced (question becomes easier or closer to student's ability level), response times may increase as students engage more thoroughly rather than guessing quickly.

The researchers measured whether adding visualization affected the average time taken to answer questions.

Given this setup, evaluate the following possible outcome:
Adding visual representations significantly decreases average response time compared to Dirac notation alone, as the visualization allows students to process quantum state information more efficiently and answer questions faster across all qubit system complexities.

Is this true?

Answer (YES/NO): NO